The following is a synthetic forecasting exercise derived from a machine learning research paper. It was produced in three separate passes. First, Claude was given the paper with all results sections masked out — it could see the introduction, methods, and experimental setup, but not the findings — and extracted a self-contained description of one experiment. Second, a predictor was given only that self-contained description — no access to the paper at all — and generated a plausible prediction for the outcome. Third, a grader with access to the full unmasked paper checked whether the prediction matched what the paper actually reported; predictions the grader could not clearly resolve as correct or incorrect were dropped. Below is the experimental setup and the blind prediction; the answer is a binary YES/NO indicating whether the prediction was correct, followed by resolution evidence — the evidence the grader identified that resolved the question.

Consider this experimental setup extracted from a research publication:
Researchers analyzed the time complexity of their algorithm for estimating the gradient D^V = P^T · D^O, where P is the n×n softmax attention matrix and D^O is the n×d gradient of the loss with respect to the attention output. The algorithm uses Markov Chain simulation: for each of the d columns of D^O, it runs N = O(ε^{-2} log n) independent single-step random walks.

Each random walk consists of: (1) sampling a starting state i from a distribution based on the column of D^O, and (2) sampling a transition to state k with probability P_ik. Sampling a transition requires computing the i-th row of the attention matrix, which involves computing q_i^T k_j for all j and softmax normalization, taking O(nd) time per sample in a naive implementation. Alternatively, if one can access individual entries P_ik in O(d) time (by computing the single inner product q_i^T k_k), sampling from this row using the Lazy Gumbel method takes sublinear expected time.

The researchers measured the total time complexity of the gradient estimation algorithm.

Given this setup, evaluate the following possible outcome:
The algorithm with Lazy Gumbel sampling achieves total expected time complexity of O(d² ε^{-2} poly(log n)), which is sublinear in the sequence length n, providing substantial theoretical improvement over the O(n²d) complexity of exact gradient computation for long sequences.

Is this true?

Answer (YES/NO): NO